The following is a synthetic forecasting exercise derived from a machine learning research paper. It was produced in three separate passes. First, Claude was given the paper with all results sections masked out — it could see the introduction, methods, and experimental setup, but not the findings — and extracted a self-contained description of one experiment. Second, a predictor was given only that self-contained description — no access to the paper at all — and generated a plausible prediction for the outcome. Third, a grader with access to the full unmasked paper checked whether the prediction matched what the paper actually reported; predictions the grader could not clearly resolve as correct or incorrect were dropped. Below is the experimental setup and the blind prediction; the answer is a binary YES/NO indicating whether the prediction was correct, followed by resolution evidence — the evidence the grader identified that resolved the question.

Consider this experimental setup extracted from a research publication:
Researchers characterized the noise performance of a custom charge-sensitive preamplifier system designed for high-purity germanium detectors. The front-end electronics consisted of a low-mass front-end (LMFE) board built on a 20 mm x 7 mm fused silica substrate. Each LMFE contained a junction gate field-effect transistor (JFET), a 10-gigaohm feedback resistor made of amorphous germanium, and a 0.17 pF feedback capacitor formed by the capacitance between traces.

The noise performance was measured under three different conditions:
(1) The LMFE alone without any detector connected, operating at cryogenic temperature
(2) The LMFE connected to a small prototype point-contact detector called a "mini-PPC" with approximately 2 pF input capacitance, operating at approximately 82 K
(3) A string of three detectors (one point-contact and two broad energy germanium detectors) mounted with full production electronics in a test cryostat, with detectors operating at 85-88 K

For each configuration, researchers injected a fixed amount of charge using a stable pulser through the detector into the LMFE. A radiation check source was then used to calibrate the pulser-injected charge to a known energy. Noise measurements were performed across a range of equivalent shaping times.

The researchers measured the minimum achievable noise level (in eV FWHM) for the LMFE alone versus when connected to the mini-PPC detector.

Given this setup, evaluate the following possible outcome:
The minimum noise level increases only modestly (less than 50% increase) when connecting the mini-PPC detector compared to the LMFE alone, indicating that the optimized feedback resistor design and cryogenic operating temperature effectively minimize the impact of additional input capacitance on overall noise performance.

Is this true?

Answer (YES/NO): NO